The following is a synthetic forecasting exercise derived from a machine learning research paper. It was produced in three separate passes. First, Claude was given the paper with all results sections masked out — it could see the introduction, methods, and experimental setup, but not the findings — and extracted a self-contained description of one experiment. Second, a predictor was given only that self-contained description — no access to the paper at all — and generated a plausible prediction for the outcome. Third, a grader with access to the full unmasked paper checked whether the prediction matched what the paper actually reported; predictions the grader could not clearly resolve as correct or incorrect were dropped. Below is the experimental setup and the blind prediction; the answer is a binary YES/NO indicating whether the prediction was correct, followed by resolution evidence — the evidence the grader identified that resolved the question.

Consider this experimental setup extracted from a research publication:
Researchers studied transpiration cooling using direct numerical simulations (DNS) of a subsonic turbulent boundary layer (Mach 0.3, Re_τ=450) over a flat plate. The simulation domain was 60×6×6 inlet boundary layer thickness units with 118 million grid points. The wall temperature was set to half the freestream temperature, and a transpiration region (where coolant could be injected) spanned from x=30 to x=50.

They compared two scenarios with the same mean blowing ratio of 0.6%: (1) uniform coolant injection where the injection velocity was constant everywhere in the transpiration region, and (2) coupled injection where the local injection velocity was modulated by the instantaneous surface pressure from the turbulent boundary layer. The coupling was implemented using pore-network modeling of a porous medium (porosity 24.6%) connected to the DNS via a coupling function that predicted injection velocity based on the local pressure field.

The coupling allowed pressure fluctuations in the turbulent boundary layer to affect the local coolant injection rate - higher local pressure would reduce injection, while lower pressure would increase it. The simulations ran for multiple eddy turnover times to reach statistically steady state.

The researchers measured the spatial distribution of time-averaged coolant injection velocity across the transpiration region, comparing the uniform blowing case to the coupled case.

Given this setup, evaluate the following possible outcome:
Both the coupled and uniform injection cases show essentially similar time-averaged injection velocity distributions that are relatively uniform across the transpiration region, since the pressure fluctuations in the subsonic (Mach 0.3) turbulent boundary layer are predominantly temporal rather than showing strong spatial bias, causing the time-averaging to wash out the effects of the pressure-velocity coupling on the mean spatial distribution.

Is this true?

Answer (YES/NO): NO